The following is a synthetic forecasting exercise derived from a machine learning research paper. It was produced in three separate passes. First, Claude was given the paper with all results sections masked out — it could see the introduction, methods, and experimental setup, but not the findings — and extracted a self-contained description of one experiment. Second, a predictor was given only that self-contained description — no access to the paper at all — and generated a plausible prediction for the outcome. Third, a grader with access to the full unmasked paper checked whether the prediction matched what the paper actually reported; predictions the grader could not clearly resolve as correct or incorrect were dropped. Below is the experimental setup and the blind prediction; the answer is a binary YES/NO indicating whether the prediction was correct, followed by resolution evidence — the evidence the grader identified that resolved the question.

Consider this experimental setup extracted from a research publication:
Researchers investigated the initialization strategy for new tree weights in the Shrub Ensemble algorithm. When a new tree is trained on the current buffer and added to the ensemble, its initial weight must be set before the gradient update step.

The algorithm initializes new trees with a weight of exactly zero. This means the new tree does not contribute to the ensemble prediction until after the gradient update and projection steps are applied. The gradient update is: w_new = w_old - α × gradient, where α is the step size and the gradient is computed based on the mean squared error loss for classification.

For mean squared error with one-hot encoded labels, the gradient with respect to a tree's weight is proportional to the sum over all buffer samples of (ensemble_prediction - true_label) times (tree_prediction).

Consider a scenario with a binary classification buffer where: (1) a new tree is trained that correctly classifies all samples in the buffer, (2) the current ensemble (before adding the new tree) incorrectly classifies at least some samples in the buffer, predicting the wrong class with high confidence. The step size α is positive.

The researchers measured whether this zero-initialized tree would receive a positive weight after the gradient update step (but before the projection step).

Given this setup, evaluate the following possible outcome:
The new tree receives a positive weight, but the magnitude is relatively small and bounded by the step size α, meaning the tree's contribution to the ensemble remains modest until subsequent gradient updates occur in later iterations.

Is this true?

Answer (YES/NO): NO